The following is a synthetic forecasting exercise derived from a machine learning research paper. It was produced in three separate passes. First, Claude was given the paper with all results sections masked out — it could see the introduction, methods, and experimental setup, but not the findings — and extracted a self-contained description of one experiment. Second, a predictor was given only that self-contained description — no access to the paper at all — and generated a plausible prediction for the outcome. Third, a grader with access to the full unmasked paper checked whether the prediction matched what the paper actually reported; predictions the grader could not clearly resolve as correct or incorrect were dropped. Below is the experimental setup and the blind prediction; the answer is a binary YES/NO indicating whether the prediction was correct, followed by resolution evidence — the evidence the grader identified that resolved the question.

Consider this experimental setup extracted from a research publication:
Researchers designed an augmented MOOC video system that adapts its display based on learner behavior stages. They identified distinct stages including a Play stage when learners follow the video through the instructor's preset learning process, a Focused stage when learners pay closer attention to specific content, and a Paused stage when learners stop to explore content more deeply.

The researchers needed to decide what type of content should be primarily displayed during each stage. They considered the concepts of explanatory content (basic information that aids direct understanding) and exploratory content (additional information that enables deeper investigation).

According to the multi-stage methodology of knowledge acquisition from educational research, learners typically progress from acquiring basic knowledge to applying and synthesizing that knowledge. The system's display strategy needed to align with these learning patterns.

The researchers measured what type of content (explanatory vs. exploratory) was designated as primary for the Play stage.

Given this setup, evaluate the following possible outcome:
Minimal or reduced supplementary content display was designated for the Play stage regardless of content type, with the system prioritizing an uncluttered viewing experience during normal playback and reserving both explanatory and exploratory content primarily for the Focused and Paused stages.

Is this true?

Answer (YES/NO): NO